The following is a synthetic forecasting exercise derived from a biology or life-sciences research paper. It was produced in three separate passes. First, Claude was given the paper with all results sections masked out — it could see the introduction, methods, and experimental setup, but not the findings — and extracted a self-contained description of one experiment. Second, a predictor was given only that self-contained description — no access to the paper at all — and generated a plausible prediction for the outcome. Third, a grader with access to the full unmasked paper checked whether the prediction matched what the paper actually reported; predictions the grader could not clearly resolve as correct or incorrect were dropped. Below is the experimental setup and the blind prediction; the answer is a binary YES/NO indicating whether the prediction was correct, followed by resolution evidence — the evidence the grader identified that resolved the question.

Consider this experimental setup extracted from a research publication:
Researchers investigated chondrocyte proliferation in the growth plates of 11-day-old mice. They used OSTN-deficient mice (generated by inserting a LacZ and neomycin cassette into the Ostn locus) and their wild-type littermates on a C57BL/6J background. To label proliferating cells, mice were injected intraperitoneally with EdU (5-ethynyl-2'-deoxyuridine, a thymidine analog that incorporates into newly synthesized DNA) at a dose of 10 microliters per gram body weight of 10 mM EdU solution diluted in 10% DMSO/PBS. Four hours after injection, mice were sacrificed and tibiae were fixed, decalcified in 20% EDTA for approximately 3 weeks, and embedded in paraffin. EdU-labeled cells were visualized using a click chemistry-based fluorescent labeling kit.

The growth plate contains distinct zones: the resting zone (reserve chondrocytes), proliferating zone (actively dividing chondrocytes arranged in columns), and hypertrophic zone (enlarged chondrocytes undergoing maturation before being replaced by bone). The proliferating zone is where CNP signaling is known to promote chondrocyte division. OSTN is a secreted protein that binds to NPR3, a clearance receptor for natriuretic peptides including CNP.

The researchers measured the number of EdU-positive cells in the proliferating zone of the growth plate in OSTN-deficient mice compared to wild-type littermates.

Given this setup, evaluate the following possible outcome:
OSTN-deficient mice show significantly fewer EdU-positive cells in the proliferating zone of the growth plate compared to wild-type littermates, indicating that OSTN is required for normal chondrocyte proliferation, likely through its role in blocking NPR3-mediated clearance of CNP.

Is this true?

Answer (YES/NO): YES